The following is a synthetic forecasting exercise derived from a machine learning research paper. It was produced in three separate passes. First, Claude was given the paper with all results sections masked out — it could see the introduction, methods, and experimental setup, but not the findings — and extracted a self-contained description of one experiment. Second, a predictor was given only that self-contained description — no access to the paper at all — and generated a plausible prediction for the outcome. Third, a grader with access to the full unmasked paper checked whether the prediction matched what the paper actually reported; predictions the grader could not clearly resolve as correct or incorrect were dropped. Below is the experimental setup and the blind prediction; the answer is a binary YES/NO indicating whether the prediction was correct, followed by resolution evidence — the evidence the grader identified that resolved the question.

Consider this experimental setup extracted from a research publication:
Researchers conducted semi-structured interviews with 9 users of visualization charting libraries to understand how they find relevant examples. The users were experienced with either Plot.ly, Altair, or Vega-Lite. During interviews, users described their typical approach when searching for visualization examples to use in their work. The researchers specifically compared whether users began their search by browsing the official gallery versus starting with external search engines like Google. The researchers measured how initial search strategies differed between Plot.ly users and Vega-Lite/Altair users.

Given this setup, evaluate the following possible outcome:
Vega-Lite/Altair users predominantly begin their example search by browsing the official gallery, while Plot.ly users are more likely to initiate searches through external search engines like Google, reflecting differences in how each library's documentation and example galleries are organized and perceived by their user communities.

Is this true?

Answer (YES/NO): YES